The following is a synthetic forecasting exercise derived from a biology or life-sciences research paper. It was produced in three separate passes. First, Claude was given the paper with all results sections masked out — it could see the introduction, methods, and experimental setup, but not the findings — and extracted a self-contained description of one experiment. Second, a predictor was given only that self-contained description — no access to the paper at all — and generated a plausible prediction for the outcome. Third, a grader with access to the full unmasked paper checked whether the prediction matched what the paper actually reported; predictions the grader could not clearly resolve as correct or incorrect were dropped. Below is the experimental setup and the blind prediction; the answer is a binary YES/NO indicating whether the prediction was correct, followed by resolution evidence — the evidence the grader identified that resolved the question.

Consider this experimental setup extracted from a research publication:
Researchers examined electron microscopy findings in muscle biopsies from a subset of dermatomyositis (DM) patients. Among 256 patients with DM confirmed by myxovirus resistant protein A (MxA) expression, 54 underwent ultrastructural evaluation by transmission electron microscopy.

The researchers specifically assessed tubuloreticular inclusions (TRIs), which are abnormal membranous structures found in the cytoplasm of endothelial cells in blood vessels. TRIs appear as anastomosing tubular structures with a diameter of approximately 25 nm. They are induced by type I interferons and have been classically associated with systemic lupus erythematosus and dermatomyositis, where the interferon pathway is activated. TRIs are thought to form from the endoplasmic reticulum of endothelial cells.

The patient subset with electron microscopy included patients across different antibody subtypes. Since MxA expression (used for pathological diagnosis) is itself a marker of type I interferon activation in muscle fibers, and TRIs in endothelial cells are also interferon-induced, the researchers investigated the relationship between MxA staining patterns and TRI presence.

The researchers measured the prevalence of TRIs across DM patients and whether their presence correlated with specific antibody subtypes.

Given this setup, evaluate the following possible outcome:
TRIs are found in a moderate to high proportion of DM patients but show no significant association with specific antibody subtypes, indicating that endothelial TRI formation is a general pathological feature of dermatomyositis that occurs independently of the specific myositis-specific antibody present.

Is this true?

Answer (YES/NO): YES